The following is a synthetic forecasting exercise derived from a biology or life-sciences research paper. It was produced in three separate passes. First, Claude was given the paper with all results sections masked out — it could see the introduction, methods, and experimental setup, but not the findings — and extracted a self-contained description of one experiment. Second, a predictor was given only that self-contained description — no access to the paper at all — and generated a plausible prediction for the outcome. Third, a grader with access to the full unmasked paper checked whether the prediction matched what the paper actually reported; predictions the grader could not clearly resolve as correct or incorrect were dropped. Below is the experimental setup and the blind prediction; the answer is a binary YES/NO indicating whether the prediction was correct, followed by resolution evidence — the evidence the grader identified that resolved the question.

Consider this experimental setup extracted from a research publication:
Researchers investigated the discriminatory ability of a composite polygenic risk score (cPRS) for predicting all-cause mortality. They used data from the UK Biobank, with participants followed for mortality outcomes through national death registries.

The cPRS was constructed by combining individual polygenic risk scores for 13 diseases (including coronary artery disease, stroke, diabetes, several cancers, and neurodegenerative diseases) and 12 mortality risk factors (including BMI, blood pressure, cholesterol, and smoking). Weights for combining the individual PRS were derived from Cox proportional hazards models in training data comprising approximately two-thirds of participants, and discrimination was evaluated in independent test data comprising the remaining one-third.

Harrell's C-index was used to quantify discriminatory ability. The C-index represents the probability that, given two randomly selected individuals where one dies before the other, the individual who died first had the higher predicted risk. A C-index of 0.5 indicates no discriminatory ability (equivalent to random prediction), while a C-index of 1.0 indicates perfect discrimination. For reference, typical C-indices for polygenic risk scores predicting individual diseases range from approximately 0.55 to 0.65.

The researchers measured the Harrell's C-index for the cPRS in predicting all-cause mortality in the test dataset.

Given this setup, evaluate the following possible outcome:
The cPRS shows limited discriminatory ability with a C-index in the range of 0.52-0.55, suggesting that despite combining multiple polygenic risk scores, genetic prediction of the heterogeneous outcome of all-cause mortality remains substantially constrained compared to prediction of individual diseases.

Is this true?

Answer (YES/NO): YES